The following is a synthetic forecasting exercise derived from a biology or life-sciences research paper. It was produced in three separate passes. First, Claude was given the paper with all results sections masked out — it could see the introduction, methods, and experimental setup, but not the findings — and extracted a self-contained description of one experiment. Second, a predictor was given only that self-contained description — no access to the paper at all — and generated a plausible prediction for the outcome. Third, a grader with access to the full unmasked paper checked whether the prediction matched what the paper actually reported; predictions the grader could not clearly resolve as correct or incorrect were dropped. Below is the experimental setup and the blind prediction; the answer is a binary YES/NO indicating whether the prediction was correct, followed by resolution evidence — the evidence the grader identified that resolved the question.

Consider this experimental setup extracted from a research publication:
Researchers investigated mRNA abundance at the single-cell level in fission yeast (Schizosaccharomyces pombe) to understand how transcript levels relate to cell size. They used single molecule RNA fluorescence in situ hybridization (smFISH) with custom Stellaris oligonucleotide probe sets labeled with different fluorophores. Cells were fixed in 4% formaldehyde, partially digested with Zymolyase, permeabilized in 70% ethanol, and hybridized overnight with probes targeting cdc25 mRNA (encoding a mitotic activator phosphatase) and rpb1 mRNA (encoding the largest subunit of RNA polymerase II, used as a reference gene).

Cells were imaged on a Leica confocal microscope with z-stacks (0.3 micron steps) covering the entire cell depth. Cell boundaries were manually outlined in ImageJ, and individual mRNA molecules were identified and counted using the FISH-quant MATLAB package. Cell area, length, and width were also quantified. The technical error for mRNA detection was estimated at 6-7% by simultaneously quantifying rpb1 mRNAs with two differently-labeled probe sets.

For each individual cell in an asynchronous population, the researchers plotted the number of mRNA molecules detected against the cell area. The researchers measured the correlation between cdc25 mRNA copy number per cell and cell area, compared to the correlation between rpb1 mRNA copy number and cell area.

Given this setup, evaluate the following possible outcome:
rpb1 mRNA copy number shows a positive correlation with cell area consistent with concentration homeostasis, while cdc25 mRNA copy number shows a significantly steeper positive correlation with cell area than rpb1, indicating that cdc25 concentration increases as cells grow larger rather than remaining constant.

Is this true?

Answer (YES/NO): YES